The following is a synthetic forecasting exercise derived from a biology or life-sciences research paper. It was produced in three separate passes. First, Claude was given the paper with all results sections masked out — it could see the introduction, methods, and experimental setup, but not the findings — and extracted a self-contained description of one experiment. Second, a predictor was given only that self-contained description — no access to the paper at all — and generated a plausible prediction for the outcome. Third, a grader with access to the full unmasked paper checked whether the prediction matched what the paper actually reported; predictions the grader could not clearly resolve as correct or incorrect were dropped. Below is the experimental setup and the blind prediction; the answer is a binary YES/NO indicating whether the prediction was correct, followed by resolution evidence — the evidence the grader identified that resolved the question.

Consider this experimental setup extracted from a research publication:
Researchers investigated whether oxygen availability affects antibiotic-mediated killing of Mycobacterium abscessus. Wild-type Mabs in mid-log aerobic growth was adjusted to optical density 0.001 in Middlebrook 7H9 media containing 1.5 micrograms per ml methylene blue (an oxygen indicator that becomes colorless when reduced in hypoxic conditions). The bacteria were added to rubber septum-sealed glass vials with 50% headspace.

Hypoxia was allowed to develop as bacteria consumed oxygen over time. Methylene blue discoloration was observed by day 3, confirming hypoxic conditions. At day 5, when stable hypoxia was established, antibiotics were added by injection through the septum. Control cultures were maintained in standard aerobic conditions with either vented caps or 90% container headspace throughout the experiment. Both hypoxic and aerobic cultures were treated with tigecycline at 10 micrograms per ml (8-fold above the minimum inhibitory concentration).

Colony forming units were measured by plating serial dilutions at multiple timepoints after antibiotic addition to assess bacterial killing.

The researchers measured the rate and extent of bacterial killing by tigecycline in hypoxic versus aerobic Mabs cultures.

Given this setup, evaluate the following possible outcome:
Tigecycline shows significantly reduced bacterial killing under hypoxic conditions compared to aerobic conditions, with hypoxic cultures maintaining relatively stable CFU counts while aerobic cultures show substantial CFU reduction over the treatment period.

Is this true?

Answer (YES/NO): YES